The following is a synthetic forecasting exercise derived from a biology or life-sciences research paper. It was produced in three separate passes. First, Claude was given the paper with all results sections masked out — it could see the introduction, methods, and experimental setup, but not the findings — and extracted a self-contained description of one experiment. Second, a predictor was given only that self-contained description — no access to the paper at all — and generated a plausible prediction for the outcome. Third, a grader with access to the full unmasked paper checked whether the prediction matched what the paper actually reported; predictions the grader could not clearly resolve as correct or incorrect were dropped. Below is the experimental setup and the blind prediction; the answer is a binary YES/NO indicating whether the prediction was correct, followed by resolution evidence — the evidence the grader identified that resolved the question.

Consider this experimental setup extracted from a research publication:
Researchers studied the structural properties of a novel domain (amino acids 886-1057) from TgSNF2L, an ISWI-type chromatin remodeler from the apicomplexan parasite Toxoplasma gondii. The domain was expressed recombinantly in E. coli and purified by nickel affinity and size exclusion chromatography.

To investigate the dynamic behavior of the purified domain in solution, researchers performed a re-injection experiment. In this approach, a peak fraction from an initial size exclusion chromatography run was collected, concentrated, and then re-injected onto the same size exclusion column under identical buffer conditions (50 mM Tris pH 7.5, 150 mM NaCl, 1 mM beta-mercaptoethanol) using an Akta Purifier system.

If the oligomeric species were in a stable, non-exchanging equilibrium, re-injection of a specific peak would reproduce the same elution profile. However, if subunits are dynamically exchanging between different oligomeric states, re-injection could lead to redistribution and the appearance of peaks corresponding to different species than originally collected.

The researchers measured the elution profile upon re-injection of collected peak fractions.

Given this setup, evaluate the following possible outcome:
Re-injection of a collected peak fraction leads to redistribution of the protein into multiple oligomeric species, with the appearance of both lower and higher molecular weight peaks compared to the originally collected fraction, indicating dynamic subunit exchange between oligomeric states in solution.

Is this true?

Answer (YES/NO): NO